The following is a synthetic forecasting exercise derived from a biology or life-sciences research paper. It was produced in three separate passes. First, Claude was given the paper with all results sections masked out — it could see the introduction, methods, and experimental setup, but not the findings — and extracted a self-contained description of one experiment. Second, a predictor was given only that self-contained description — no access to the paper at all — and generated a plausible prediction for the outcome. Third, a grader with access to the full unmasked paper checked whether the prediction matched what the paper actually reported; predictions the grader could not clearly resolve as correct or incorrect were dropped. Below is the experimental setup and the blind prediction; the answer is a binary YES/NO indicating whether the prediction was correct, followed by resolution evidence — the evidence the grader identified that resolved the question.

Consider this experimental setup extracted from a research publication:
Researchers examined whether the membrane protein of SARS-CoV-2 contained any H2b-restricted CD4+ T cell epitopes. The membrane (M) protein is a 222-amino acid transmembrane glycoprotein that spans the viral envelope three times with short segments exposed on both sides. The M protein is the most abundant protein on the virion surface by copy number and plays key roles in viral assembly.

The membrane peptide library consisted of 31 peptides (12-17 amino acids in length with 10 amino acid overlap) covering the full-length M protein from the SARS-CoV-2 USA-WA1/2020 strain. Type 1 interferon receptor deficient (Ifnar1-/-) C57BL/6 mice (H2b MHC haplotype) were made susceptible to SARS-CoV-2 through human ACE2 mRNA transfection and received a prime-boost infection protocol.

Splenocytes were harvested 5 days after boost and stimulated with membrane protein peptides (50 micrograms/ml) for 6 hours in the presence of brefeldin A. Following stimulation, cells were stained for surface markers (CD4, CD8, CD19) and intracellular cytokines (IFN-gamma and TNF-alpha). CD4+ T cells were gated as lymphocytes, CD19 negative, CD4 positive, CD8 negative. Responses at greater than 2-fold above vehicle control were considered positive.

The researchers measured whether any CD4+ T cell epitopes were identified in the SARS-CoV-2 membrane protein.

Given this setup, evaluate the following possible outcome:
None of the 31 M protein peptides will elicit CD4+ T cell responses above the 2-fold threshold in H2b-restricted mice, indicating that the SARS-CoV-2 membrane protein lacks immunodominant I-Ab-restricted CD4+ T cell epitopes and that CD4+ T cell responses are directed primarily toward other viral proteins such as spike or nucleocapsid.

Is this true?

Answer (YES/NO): NO